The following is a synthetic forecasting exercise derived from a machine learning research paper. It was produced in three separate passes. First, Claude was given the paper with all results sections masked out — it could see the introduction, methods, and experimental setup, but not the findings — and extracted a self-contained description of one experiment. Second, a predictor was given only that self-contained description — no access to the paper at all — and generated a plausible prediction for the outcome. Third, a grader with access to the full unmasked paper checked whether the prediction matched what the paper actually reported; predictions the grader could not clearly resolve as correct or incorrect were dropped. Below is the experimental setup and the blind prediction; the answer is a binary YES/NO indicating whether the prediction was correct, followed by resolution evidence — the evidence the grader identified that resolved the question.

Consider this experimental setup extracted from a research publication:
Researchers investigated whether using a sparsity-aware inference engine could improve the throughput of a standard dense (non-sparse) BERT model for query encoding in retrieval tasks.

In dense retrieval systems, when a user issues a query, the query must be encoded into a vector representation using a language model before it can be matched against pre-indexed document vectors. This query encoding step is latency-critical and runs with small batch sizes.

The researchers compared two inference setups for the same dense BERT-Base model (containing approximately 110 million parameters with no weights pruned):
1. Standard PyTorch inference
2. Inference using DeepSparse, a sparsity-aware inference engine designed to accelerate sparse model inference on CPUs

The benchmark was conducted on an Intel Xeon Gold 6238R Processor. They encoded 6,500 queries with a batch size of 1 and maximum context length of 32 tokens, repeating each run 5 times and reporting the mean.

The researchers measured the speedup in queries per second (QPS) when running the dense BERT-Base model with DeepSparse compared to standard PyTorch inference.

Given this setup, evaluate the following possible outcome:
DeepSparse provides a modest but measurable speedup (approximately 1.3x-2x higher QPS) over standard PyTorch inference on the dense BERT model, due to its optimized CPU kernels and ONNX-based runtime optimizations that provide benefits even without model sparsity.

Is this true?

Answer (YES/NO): YES